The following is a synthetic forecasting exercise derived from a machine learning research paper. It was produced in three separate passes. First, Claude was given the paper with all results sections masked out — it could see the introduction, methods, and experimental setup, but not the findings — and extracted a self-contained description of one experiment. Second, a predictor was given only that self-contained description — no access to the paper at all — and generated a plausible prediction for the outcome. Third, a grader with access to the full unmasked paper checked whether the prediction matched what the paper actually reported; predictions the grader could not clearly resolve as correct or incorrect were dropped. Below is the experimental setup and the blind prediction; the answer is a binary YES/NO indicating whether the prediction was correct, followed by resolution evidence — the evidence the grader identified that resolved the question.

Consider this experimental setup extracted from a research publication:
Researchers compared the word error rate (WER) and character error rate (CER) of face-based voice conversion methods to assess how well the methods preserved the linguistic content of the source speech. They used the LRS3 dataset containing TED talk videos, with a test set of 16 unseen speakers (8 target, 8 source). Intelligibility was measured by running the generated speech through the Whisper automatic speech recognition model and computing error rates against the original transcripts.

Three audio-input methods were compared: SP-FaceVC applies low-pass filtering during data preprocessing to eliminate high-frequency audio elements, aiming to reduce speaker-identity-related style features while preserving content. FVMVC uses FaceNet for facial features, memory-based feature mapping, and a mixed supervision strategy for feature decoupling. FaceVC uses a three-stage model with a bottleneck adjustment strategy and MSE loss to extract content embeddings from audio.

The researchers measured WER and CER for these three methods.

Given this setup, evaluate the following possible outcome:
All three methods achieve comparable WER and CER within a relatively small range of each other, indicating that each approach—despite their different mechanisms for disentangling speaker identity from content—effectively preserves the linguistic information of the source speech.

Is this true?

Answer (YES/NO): NO